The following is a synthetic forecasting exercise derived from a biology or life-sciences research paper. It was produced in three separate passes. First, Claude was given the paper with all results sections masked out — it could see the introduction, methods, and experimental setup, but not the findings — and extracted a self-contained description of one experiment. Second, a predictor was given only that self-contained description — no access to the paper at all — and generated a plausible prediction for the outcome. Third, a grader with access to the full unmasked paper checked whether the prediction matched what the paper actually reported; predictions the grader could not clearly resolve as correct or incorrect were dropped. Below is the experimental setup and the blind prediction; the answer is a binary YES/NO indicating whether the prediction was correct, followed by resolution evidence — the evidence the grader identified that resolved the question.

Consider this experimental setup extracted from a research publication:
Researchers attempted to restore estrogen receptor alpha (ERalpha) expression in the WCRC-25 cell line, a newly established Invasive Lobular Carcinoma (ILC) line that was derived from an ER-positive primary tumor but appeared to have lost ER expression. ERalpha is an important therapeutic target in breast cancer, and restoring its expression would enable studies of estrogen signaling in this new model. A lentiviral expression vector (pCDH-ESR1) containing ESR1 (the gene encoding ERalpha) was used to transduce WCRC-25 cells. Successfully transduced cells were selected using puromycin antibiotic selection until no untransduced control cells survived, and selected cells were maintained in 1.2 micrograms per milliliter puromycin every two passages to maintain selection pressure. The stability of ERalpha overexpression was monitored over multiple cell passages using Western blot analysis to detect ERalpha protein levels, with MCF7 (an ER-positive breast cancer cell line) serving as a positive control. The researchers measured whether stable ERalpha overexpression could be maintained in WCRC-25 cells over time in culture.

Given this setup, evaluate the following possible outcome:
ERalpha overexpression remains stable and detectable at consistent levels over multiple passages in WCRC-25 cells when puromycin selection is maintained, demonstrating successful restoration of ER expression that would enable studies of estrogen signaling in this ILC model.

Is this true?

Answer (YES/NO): NO